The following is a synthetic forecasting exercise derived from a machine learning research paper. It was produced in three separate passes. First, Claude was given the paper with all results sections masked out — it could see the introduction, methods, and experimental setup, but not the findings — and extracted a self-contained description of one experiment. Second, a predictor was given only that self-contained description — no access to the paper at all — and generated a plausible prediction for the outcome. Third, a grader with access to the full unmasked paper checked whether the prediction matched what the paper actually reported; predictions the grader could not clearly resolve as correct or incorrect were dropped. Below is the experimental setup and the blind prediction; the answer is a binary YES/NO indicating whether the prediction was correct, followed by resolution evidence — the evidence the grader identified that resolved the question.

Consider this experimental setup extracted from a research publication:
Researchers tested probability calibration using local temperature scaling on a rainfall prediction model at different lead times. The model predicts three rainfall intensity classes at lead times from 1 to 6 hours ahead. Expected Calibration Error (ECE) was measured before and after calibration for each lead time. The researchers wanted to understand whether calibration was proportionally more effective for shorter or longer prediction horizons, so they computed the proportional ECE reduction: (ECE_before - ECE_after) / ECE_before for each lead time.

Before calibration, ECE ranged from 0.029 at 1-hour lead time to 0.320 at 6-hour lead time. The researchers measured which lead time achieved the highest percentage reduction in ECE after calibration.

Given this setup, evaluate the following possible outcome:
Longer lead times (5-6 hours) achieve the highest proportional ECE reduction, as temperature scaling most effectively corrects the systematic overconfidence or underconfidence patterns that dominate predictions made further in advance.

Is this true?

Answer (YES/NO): YES